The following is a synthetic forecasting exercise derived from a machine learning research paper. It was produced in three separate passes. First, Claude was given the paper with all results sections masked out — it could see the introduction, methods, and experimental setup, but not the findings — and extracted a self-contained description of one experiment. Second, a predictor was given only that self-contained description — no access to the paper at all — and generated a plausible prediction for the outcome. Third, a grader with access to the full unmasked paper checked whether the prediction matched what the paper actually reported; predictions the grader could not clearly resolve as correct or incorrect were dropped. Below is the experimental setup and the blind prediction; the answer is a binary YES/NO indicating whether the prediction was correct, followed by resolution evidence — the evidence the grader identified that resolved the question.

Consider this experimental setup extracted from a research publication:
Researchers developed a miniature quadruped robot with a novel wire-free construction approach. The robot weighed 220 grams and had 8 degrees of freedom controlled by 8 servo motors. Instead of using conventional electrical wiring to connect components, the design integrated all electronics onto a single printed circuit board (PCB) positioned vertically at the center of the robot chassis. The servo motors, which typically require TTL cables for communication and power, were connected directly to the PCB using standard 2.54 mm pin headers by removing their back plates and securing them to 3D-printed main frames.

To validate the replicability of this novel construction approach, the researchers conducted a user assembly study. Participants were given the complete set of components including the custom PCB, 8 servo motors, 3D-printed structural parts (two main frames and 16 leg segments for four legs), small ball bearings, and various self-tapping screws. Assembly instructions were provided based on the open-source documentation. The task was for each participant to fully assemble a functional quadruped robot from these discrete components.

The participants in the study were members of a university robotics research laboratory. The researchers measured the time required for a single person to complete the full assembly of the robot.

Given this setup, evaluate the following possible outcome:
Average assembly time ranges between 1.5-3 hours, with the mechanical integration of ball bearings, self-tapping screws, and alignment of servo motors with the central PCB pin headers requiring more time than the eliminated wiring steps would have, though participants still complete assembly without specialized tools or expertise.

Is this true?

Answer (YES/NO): NO